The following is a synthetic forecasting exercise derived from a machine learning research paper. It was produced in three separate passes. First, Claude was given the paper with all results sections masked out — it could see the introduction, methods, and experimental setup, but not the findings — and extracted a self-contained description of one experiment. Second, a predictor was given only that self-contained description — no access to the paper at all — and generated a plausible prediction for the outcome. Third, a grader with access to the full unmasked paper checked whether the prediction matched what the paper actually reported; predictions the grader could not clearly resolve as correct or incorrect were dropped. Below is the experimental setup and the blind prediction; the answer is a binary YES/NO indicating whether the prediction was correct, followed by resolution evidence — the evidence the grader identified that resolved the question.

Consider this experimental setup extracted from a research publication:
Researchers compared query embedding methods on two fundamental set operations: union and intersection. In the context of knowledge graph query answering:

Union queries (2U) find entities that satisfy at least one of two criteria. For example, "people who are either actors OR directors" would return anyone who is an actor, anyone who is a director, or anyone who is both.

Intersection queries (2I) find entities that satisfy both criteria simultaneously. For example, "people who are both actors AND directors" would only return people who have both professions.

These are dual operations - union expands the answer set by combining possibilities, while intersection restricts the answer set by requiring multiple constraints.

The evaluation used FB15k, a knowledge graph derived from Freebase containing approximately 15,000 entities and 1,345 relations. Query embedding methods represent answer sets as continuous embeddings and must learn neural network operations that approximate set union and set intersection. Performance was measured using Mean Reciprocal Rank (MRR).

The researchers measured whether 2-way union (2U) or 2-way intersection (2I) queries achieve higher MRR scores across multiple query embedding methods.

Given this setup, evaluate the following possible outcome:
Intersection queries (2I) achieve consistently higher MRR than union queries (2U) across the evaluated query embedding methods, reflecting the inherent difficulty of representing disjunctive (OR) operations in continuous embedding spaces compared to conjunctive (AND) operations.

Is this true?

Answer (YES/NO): YES